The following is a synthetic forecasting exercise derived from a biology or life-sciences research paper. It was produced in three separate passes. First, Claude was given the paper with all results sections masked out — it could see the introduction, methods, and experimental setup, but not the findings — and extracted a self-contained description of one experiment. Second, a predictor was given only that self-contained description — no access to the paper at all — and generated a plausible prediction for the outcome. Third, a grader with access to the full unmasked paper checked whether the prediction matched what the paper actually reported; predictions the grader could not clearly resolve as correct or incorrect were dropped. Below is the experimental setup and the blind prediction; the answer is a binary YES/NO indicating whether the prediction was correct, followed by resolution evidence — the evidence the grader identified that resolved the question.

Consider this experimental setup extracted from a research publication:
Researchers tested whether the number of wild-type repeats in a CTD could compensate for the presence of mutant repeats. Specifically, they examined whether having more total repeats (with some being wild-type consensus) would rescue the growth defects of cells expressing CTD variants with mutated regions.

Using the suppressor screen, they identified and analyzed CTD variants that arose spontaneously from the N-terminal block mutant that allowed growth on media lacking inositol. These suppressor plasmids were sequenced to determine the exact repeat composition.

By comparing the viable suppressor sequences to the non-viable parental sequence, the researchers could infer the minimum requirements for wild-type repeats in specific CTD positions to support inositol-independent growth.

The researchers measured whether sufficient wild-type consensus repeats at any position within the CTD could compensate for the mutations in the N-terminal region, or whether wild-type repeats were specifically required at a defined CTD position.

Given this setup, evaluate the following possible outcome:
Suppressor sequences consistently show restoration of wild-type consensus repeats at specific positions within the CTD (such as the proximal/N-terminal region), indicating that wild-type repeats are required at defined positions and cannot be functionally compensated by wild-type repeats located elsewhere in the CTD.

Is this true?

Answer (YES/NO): YES